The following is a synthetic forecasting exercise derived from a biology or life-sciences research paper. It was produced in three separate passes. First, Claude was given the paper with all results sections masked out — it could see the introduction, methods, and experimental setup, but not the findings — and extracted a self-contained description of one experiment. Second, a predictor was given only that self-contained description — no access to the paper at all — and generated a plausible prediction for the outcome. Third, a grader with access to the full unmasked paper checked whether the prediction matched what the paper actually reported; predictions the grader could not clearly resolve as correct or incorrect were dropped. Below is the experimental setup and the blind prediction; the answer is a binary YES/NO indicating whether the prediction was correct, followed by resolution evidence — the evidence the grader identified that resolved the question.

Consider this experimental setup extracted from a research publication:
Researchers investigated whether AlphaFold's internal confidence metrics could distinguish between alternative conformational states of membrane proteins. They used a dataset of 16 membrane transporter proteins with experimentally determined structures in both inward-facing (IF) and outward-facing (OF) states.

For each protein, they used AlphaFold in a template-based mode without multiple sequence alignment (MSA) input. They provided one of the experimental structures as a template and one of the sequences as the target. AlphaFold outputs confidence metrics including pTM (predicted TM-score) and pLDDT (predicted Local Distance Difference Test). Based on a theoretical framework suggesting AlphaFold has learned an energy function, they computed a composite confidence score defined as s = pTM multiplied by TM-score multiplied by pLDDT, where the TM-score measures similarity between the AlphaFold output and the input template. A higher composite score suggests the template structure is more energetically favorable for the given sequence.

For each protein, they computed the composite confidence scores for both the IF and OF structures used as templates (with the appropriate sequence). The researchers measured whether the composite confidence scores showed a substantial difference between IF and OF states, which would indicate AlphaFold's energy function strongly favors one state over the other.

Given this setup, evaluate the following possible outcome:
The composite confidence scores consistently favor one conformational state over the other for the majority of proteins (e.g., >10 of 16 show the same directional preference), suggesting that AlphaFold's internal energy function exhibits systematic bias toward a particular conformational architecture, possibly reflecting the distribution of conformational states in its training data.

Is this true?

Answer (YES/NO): NO